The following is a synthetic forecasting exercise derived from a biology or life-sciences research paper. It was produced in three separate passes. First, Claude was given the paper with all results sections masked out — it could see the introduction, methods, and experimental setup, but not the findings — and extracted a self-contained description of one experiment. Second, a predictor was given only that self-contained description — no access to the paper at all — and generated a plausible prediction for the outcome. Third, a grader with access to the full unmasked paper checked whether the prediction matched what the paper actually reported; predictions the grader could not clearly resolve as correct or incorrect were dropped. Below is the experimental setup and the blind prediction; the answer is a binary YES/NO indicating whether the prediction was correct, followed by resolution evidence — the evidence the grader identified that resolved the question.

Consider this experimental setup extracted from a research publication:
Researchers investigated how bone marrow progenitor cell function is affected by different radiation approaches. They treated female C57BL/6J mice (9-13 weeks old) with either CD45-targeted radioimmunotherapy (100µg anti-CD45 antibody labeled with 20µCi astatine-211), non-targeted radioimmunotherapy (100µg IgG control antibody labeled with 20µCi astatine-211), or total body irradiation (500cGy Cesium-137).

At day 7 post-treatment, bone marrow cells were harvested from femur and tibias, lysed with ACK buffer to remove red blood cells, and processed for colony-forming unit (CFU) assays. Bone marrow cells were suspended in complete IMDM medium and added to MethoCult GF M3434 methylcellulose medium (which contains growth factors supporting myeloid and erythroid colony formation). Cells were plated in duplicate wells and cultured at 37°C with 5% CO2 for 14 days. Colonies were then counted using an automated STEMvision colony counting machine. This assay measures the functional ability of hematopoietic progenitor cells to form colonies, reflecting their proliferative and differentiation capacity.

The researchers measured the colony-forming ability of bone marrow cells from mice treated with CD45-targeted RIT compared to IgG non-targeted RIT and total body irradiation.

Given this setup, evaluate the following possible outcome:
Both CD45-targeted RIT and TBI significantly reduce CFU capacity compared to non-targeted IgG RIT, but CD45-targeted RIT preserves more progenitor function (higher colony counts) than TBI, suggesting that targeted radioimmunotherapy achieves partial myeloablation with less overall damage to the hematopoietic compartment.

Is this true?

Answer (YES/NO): NO